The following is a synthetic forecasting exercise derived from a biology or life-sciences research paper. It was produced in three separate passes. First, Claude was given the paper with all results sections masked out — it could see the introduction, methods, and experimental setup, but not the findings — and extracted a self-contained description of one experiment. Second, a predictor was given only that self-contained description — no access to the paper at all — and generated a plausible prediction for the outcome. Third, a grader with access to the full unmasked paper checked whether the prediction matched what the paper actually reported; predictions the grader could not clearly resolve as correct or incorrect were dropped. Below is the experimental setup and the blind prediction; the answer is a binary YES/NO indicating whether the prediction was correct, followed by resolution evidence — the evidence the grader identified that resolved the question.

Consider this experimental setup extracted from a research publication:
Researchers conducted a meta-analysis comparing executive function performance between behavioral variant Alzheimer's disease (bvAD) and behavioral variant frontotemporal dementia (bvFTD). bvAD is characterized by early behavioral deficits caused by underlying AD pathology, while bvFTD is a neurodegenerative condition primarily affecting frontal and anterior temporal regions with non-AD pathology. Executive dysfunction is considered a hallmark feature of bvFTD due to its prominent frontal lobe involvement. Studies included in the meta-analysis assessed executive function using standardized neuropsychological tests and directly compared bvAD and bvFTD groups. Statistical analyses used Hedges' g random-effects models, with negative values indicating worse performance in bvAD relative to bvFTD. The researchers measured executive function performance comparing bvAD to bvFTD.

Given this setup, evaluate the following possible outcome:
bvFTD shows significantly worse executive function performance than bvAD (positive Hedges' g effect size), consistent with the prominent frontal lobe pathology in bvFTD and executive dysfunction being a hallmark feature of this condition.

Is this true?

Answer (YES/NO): NO